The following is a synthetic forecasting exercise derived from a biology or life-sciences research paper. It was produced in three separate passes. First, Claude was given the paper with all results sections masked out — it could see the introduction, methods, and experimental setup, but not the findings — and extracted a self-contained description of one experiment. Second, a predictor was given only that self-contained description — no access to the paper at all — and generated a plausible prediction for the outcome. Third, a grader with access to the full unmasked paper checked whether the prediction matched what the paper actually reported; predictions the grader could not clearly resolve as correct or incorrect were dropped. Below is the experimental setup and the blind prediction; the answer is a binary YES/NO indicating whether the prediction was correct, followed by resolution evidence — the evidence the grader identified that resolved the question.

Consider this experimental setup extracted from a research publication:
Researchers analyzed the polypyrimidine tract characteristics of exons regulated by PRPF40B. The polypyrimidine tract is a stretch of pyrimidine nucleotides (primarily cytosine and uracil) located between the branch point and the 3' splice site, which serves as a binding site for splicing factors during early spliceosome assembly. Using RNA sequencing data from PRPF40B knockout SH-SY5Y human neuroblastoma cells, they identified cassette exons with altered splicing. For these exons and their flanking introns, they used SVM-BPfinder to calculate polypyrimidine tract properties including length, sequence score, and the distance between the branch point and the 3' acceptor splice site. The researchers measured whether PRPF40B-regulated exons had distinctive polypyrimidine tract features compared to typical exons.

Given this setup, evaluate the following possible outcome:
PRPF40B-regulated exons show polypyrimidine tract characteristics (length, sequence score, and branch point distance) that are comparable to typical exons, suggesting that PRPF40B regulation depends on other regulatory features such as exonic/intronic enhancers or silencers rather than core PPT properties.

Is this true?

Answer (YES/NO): NO